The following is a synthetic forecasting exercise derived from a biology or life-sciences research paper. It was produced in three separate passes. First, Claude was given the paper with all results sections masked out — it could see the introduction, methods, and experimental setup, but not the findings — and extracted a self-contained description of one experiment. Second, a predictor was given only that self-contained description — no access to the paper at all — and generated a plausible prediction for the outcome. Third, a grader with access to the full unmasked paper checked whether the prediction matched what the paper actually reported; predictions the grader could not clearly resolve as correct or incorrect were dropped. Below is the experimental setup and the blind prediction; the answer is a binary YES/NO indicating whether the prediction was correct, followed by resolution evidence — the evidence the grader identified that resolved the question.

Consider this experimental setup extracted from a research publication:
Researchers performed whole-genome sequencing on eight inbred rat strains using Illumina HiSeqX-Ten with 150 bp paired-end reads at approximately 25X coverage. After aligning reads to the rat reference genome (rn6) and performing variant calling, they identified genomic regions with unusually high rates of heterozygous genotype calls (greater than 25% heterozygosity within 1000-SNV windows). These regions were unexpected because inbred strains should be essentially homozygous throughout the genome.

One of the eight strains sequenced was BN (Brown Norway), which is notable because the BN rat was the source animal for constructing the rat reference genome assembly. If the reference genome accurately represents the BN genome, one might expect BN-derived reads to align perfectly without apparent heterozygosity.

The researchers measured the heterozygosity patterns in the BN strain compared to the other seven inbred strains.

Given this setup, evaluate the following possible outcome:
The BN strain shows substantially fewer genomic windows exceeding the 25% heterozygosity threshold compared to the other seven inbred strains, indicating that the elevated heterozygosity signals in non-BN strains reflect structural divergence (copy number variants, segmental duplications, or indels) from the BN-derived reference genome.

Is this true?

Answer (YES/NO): NO